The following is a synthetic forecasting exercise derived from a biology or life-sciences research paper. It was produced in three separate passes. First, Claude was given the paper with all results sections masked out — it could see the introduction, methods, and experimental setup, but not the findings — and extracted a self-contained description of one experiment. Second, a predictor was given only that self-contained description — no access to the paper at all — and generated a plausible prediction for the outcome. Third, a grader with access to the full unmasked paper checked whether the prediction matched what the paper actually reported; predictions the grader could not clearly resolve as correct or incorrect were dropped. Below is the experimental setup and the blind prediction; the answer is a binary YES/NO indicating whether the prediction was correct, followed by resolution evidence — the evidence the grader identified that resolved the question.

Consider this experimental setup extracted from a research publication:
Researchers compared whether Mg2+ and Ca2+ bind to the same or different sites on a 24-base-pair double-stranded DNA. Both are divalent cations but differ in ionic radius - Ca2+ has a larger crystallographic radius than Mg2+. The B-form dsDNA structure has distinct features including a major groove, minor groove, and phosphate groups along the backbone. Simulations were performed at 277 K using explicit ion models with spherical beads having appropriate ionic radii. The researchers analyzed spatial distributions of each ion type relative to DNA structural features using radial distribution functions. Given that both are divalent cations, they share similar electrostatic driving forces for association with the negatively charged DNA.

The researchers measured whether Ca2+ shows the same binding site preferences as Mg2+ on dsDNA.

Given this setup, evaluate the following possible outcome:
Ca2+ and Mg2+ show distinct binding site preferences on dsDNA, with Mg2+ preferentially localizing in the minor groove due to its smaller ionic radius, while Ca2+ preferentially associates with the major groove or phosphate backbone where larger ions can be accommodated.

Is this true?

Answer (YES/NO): NO